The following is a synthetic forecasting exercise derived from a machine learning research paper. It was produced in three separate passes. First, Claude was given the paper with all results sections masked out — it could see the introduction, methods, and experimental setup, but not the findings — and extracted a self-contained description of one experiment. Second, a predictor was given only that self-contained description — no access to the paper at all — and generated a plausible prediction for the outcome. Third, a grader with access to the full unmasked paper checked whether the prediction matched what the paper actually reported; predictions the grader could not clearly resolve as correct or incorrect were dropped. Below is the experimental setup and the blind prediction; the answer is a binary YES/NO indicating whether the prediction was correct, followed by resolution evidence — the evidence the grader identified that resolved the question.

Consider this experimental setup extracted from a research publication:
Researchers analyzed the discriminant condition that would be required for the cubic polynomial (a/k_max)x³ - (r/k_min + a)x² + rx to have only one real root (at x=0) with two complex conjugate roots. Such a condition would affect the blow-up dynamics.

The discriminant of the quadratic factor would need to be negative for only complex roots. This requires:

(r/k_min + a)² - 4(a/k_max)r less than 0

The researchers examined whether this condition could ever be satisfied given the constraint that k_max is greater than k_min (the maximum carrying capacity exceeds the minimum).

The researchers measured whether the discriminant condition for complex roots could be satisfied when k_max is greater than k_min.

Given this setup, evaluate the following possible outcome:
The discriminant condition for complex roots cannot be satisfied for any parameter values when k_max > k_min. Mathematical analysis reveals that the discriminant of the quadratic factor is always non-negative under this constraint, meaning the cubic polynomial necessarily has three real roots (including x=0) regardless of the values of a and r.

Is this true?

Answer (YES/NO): YES